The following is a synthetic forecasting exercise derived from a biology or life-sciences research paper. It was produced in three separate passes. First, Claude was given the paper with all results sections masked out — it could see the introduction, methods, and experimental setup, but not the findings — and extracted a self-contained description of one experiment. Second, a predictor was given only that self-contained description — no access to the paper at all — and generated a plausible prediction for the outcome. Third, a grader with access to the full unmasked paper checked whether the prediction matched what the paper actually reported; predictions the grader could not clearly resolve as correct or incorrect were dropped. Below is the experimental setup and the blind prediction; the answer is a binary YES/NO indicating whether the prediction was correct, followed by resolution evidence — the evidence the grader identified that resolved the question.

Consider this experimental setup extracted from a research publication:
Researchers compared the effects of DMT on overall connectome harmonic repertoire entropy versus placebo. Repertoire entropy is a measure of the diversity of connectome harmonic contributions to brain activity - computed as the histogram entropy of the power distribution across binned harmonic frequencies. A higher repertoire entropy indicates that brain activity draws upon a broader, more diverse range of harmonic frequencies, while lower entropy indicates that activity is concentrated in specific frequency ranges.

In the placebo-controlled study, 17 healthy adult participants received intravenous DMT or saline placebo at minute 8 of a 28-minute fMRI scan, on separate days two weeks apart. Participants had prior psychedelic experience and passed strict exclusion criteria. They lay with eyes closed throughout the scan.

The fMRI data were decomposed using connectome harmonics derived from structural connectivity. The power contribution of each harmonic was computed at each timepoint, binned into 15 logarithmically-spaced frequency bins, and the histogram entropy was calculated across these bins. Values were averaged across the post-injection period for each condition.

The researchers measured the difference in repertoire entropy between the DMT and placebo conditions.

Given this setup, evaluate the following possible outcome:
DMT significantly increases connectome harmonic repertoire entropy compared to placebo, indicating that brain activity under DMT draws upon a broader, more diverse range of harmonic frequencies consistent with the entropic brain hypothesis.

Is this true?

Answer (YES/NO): YES